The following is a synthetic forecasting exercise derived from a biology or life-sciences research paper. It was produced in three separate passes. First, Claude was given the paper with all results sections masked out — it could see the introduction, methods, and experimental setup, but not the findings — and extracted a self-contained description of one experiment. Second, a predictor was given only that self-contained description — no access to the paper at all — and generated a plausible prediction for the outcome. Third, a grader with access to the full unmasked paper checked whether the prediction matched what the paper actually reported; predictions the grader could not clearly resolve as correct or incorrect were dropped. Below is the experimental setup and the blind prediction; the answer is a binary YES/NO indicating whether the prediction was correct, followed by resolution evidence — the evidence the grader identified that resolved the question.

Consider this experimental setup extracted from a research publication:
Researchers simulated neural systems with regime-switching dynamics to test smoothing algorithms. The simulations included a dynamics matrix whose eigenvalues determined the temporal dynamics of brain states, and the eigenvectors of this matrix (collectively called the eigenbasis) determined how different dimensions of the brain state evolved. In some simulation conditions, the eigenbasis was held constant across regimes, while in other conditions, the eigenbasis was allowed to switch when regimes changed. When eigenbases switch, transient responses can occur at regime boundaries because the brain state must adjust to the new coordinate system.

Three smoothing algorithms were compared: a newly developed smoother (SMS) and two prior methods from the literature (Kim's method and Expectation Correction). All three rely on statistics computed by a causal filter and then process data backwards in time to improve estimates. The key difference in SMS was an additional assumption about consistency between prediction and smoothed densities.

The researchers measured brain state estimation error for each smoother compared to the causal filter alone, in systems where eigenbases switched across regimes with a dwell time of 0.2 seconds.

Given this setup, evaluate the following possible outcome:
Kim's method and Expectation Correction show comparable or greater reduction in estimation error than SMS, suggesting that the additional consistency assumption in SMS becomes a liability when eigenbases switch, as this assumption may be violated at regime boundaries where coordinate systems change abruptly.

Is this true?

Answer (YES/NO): NO